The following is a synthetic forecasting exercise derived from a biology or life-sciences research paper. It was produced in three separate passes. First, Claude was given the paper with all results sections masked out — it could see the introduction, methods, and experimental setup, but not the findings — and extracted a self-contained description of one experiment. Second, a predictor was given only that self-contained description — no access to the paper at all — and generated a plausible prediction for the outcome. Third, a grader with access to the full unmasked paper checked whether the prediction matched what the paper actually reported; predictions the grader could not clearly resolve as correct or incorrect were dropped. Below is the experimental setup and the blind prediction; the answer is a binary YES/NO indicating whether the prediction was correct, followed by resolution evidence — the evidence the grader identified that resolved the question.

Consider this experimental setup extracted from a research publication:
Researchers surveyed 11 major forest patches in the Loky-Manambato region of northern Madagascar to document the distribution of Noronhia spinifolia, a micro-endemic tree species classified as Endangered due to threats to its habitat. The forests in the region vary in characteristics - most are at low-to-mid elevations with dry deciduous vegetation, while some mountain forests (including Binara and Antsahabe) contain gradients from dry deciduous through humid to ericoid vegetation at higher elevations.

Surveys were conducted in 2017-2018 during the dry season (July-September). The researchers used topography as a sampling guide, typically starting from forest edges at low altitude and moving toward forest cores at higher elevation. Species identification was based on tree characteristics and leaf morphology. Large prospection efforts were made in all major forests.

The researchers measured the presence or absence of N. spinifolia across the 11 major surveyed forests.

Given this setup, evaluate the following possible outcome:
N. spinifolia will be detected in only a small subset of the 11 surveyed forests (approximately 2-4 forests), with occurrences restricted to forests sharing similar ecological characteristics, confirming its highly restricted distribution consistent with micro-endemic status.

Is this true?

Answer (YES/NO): NO